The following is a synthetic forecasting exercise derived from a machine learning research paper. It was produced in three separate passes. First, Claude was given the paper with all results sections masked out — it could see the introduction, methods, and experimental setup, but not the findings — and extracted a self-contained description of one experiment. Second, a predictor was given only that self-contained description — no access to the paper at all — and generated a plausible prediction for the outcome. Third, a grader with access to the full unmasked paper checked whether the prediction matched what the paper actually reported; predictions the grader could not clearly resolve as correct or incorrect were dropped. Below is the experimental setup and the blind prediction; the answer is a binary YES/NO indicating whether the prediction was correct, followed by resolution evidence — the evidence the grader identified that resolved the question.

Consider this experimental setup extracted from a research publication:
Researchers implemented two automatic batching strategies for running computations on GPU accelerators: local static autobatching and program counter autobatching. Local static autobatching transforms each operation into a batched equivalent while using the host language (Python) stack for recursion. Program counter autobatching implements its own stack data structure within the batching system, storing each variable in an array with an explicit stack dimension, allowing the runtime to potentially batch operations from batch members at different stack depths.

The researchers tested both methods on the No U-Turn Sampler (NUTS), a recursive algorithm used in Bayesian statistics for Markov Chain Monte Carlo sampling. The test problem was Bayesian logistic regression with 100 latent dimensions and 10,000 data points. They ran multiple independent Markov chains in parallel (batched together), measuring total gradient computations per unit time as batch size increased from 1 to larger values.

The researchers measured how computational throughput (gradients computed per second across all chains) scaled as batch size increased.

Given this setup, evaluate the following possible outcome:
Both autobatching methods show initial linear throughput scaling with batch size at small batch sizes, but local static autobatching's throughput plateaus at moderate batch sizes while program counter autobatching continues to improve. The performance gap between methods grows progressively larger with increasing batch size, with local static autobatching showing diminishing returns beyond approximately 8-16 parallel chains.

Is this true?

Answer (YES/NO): NO